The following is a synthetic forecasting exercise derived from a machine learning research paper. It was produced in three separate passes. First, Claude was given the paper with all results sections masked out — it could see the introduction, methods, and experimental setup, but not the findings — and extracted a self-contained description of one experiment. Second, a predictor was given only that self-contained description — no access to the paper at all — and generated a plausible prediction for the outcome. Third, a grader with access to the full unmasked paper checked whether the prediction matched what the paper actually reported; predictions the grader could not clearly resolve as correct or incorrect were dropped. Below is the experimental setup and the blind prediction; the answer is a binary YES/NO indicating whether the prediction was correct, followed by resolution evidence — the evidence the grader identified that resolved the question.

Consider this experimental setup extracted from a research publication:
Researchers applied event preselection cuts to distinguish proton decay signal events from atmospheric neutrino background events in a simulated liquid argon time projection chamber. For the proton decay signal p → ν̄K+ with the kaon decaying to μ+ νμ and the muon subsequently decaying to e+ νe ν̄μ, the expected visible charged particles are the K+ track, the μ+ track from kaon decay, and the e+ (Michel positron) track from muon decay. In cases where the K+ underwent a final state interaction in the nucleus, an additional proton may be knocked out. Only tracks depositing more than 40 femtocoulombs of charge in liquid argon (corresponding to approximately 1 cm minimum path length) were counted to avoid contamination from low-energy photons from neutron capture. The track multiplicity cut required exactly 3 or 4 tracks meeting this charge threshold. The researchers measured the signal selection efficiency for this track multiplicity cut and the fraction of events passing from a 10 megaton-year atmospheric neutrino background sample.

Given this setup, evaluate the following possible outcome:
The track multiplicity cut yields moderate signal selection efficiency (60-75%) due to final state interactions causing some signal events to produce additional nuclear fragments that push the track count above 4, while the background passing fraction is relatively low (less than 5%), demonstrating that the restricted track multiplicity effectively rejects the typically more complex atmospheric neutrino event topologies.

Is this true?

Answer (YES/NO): NO